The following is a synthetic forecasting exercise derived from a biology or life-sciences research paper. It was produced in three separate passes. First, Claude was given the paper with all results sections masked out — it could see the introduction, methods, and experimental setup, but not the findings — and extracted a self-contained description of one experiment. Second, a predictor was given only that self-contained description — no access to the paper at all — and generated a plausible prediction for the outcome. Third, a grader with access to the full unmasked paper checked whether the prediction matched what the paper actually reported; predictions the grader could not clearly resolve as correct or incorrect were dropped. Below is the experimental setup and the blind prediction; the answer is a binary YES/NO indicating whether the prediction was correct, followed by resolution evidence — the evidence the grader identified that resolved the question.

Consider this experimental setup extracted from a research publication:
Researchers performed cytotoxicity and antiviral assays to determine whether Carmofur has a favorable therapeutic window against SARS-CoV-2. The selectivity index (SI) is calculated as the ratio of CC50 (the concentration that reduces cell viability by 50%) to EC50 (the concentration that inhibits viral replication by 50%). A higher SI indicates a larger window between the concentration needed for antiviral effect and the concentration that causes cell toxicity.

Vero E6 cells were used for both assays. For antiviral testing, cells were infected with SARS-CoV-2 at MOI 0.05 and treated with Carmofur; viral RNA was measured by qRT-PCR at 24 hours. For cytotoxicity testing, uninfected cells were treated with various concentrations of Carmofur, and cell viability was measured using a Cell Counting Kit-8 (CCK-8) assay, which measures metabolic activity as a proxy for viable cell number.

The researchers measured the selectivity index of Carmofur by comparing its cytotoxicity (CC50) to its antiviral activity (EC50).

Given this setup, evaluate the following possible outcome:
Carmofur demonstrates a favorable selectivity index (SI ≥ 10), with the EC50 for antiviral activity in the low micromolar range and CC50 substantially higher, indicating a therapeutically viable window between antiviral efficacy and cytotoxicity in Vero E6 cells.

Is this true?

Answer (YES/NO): NO